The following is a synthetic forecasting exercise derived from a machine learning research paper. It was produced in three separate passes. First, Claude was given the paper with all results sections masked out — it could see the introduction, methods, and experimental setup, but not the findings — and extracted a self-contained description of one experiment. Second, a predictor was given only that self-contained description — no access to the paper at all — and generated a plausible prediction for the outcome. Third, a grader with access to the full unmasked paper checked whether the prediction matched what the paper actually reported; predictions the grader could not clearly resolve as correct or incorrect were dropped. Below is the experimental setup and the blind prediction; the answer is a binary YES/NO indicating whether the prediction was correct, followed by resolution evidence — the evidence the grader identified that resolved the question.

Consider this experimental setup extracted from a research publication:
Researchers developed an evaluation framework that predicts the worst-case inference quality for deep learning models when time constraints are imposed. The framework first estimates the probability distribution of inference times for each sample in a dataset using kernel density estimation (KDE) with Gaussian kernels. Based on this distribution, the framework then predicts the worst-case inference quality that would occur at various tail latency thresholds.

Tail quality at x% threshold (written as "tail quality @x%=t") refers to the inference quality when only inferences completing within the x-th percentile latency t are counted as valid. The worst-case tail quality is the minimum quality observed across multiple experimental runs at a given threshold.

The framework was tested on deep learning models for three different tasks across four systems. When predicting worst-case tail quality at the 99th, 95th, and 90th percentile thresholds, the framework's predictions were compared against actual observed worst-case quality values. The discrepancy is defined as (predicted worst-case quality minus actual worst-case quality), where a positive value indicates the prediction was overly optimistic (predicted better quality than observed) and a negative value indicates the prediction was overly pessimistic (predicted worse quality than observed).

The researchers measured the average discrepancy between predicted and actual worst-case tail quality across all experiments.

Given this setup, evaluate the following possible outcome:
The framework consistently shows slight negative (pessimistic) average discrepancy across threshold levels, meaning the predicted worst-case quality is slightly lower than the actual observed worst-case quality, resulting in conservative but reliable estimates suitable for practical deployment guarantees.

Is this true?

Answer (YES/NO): NO